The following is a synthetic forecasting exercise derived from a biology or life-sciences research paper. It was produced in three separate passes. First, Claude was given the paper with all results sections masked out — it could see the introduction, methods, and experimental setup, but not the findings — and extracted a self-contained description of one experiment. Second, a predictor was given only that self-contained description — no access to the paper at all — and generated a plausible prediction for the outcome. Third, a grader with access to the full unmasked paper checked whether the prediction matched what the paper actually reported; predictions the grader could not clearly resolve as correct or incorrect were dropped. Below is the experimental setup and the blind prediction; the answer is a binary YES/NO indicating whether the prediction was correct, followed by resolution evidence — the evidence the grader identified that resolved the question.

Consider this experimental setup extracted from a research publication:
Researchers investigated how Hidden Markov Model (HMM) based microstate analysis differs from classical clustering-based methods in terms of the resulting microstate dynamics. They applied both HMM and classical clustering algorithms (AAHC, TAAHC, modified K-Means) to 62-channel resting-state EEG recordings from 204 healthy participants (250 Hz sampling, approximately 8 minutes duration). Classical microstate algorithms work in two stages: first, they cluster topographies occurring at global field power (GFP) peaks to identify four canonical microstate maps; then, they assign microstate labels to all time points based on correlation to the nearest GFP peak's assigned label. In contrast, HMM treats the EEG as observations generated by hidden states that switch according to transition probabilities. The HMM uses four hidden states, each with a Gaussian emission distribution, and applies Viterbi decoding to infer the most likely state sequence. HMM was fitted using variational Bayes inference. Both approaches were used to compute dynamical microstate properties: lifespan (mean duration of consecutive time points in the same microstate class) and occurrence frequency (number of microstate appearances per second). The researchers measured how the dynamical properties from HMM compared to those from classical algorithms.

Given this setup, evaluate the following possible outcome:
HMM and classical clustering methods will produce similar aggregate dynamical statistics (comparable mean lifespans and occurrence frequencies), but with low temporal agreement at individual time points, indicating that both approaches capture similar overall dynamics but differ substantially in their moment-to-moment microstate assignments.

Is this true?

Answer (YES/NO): NO